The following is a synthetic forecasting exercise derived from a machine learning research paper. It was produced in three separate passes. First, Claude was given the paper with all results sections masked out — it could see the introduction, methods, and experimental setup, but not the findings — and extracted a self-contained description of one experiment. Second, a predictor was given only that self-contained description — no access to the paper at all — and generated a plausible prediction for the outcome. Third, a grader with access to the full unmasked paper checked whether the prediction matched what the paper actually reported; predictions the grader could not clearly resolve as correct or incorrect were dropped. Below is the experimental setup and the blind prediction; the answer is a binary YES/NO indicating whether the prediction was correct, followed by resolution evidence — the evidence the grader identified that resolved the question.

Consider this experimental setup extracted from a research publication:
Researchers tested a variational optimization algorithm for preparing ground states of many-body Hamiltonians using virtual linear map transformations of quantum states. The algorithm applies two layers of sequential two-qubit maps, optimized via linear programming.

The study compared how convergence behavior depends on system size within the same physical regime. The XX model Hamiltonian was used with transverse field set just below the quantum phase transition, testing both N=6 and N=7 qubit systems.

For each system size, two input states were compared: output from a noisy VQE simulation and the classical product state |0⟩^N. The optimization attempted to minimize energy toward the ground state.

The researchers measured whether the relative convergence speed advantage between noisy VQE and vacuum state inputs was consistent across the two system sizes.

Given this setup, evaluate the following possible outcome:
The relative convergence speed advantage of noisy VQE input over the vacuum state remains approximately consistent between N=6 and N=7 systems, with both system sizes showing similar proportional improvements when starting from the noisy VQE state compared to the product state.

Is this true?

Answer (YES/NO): NO